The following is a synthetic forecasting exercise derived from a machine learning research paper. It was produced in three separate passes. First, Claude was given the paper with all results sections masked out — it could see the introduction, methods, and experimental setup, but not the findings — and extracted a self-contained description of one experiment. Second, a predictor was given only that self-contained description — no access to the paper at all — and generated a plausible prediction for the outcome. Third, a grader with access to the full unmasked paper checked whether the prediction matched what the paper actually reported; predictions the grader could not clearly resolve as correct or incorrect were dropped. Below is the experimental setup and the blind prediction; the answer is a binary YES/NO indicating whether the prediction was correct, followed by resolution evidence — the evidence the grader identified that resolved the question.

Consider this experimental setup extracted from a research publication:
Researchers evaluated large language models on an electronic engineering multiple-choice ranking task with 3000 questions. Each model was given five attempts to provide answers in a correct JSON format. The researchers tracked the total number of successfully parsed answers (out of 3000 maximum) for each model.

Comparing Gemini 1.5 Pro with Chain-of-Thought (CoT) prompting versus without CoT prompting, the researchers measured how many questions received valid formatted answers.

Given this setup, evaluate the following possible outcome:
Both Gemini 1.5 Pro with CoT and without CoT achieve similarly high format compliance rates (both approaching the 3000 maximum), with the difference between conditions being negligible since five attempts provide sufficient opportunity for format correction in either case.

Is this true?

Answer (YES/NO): NO